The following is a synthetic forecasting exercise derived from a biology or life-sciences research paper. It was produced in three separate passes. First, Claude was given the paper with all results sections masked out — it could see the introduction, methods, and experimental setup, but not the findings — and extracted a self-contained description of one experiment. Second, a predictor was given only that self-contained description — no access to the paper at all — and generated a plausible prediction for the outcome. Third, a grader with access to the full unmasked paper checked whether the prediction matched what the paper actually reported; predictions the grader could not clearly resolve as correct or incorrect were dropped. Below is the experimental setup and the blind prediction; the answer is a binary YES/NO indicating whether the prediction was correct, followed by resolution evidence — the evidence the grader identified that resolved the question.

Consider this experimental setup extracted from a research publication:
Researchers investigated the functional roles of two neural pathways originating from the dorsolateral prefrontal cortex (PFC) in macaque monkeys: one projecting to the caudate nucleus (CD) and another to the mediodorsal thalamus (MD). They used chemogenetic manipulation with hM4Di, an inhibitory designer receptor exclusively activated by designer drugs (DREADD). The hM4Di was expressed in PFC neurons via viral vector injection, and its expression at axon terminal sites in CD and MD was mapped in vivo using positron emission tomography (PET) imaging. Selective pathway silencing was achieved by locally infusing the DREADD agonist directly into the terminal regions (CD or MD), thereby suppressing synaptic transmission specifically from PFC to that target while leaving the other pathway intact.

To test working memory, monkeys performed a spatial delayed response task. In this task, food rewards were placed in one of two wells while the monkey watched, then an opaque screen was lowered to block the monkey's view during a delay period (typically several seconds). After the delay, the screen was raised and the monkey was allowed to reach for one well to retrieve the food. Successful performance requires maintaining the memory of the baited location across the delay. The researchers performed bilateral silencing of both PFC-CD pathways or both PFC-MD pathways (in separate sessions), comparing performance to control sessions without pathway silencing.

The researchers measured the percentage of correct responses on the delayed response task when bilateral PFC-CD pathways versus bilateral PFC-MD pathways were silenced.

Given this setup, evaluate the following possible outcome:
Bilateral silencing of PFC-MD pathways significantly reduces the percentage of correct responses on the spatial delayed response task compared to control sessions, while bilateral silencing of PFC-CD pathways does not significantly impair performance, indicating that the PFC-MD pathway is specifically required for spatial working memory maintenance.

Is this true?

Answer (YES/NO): YES